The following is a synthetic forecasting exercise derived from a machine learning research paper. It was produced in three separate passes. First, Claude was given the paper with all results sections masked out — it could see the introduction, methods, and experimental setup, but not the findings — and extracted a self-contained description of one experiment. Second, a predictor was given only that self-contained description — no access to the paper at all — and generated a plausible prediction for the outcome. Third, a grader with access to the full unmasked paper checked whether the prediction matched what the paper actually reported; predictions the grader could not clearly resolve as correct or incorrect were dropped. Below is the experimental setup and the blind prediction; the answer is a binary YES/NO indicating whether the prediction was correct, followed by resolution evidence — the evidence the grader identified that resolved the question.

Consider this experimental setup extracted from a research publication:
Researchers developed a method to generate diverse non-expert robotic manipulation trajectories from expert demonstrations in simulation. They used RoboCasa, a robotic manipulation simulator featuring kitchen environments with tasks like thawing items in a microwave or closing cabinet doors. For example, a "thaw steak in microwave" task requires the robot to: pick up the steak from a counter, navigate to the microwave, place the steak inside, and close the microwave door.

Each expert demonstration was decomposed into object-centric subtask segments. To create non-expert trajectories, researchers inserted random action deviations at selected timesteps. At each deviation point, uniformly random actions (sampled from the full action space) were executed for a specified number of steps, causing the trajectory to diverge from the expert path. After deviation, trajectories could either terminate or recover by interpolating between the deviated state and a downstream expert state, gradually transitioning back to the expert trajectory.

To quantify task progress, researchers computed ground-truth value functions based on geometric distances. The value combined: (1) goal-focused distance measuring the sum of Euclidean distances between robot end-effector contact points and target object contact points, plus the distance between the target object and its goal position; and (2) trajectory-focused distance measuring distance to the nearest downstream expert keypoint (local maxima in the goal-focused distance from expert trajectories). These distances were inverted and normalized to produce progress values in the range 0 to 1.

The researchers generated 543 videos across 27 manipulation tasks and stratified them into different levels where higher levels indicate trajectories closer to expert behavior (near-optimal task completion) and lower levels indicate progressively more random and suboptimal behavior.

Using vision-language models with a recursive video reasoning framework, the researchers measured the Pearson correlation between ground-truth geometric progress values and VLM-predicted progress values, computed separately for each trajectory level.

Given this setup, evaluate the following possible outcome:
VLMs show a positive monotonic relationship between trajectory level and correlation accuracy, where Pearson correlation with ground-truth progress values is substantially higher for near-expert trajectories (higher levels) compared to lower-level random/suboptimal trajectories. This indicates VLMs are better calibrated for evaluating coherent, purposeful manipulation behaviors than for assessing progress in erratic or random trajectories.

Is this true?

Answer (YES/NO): YES